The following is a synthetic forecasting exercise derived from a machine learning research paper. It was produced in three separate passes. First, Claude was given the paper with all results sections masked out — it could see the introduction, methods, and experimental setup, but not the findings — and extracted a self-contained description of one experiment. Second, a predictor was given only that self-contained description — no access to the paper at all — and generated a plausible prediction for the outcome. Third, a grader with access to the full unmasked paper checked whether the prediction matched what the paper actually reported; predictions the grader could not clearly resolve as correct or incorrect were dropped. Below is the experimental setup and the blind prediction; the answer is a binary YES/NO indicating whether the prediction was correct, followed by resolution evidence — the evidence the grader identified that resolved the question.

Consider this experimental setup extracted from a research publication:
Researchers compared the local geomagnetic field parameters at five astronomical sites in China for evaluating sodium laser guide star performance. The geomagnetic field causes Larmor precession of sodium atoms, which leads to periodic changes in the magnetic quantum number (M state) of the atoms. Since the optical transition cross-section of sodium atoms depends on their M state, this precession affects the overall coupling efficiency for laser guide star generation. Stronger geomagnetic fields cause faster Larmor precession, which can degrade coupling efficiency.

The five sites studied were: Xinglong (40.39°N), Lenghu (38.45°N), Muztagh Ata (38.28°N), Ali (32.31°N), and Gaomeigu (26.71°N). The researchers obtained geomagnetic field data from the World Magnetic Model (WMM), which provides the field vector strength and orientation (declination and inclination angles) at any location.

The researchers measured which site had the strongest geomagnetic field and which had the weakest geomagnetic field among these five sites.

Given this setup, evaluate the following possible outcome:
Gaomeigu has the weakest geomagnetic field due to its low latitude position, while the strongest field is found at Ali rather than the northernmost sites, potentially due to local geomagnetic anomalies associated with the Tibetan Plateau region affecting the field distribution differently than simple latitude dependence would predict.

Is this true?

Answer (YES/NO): NO